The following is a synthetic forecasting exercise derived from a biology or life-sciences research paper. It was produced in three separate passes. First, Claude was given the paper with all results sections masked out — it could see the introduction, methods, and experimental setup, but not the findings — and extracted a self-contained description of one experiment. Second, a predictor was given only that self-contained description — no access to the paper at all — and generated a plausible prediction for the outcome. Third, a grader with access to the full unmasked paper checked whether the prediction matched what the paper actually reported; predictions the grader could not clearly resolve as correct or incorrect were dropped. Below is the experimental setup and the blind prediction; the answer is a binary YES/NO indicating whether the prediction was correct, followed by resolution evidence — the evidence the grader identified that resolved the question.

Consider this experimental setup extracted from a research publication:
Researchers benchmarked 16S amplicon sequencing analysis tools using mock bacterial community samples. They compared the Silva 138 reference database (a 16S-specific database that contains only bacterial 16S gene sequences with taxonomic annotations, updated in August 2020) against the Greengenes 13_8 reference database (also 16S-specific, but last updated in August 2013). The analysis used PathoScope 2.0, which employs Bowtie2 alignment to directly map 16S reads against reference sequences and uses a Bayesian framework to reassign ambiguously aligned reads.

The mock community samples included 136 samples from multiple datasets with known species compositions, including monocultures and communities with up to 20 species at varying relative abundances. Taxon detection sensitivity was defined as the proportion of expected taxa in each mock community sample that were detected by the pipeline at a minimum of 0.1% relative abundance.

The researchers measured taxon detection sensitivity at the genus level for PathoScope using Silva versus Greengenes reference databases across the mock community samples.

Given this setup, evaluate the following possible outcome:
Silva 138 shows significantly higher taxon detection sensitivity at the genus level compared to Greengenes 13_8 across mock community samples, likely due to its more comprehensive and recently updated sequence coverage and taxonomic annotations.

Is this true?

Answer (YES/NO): YES